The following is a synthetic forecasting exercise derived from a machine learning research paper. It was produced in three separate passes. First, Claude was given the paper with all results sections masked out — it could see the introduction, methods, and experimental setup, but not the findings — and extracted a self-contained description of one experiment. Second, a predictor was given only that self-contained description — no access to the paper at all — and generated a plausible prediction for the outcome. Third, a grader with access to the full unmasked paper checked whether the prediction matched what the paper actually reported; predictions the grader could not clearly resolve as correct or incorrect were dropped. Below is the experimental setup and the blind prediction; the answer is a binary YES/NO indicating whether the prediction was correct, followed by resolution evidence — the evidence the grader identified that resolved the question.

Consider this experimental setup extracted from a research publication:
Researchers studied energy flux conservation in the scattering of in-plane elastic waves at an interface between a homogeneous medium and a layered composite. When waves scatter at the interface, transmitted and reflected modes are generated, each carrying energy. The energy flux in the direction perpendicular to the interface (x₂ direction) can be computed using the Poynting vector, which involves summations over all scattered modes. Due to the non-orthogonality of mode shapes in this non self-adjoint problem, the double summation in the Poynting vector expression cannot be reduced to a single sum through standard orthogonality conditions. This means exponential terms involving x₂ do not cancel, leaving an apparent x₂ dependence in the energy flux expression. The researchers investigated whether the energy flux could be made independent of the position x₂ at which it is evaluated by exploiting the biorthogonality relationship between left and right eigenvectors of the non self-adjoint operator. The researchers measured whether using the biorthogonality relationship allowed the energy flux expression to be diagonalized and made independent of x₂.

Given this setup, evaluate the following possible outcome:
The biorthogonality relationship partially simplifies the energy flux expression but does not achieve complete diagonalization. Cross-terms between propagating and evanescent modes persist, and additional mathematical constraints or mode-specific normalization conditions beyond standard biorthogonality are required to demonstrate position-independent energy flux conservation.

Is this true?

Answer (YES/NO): NO